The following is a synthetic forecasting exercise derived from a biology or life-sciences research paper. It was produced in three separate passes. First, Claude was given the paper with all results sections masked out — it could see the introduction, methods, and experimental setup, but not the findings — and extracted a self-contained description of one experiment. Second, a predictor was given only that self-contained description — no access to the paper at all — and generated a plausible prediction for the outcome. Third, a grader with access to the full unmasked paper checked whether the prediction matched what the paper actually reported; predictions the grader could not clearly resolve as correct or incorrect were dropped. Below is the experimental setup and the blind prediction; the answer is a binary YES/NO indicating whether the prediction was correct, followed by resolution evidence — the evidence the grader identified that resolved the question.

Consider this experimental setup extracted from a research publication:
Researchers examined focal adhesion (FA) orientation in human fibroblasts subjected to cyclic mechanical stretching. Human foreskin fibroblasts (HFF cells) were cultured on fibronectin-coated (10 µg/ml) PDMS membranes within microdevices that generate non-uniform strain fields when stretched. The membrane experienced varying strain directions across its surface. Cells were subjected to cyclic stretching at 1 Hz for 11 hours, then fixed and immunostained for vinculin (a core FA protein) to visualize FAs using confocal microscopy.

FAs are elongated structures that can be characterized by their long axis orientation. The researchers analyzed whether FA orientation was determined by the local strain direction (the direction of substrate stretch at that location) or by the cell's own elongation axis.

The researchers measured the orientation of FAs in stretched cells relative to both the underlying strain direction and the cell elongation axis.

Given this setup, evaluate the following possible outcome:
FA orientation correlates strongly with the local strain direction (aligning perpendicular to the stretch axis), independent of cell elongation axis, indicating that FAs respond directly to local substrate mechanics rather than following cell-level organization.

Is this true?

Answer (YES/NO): NO